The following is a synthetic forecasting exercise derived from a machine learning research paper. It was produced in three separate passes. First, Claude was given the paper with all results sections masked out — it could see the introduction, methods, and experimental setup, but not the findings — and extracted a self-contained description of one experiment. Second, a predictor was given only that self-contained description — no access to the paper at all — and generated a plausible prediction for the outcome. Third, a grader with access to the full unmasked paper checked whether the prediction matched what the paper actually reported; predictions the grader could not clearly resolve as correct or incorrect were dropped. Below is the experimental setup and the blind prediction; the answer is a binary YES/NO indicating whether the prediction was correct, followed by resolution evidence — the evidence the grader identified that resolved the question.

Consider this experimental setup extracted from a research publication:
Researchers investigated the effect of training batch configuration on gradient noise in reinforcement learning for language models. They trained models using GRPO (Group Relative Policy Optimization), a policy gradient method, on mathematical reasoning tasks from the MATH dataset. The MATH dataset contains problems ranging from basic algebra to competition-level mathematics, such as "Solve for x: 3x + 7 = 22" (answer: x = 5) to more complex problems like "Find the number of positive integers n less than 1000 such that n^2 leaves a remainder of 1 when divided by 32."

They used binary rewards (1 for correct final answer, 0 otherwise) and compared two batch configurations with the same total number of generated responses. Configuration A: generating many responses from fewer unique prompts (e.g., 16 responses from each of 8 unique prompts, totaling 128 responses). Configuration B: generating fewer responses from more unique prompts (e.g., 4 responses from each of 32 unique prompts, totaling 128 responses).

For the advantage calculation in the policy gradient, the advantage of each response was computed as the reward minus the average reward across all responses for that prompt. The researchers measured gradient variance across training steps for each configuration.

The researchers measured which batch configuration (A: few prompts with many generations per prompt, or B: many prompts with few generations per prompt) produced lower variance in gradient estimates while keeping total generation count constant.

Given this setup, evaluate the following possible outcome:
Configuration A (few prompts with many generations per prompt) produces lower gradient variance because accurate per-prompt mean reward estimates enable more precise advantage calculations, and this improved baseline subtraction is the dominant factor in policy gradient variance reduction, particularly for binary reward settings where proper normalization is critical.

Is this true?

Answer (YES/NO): NO